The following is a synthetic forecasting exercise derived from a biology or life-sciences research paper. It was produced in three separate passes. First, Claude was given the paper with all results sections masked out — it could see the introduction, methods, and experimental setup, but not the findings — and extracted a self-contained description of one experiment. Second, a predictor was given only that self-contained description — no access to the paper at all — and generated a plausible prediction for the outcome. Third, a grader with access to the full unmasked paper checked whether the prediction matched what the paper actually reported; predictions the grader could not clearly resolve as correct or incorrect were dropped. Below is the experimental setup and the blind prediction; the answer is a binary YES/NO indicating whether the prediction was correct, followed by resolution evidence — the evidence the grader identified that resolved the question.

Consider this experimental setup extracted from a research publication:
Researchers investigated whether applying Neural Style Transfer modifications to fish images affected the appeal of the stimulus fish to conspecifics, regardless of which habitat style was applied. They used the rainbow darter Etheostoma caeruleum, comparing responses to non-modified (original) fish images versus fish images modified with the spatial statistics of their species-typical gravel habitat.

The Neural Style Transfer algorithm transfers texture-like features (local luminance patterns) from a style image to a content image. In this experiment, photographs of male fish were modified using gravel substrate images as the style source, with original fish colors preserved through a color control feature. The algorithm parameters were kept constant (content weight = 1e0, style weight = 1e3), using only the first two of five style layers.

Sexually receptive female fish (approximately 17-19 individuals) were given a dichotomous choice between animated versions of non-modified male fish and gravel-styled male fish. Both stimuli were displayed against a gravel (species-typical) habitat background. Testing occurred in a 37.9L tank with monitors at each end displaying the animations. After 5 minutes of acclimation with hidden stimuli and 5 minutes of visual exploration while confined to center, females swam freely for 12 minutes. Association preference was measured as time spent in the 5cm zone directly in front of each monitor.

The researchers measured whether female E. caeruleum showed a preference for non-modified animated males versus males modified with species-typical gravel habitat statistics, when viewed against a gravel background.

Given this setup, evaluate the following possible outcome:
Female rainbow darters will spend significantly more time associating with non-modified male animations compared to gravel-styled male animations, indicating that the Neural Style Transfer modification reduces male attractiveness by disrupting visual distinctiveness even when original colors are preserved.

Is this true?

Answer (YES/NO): NO